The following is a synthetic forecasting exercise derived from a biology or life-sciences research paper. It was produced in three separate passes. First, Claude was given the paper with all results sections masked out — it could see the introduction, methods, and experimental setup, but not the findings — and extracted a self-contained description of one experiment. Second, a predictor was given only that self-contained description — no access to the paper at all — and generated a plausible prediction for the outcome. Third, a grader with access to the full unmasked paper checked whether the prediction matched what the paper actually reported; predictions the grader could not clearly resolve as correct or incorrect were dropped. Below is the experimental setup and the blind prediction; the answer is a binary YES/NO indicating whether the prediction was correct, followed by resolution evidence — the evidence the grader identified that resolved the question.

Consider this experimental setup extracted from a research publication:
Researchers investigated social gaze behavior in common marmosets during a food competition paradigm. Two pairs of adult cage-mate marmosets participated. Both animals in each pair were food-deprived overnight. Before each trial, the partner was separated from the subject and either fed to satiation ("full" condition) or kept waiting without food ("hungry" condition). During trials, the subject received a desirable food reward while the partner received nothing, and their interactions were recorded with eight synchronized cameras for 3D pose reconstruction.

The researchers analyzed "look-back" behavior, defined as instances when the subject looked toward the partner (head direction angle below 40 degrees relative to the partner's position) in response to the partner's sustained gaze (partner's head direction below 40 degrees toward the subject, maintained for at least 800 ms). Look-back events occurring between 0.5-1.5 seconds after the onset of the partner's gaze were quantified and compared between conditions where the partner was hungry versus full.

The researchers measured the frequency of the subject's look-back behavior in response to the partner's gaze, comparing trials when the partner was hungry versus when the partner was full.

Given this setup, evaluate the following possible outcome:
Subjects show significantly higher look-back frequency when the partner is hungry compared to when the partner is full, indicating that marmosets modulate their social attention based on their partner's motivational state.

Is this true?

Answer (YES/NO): YES